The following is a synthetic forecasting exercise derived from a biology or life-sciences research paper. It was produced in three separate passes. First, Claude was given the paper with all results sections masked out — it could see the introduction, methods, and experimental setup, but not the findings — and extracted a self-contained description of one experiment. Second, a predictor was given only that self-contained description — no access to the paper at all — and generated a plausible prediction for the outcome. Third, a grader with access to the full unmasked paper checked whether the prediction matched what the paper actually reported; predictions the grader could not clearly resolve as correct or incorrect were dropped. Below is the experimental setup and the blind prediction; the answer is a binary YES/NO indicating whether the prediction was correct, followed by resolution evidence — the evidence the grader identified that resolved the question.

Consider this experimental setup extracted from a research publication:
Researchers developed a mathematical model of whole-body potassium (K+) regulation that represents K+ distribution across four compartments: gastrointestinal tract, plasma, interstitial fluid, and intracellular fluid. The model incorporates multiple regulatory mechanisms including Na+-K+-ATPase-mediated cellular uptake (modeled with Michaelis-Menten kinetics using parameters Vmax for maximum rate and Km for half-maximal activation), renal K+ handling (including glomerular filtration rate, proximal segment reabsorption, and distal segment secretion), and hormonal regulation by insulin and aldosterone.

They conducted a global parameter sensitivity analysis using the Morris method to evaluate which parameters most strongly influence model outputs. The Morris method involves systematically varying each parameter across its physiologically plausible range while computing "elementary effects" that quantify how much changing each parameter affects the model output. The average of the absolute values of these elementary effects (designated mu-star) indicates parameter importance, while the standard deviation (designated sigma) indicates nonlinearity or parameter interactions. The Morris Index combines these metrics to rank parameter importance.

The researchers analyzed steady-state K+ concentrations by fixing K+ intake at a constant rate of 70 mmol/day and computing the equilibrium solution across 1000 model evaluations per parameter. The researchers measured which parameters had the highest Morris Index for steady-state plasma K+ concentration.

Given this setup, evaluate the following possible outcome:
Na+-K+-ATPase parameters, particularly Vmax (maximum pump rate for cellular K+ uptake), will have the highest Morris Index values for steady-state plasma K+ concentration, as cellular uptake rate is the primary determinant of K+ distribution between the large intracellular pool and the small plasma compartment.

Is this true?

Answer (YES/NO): NO